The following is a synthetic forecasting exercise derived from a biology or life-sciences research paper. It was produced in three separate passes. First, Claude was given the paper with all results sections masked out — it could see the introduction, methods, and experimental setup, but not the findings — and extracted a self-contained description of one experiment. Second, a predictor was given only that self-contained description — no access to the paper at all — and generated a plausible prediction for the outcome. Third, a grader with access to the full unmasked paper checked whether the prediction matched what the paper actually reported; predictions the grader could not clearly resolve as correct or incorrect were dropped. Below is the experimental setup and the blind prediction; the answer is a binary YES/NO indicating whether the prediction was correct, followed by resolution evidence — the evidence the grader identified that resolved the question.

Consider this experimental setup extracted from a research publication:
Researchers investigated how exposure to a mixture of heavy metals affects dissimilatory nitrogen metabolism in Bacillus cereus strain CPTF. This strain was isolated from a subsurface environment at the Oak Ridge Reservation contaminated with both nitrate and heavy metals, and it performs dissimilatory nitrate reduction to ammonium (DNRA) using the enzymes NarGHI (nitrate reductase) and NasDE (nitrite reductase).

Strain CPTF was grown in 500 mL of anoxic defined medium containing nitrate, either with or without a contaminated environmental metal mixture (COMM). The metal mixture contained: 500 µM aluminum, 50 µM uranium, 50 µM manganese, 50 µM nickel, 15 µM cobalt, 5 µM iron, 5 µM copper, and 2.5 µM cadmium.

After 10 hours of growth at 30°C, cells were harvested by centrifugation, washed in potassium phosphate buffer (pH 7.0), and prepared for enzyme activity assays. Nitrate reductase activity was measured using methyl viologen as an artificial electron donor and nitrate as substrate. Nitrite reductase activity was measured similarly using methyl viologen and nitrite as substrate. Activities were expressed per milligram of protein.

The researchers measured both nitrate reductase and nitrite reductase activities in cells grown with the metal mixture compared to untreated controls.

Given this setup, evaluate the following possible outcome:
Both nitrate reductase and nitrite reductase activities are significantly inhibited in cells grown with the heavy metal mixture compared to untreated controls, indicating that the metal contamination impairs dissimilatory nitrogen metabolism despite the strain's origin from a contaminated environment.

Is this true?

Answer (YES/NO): YES